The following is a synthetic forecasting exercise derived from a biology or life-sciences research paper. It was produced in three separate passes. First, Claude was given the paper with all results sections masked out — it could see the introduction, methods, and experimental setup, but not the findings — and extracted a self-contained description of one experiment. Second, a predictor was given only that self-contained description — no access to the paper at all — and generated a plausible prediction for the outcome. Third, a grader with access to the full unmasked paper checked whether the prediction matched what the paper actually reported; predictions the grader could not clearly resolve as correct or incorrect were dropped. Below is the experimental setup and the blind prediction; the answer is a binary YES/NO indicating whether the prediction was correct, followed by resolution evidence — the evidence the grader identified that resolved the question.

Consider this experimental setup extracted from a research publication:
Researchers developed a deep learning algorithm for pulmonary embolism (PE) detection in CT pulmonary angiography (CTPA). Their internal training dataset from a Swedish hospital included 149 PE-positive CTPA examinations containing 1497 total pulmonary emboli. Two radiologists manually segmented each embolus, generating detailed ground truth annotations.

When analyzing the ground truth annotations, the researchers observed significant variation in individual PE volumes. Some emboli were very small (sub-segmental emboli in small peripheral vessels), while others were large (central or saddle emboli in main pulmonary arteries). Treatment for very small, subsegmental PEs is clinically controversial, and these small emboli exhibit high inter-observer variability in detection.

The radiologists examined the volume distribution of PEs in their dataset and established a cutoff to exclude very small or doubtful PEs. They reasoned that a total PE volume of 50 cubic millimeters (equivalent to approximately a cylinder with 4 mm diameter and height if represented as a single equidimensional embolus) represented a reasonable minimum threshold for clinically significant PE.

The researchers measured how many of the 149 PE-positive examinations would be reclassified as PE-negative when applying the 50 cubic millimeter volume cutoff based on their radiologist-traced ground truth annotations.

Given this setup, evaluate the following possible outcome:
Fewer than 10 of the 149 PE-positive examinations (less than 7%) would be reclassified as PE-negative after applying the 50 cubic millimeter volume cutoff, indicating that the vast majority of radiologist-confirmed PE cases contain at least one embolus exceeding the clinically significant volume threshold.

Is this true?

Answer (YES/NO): NO